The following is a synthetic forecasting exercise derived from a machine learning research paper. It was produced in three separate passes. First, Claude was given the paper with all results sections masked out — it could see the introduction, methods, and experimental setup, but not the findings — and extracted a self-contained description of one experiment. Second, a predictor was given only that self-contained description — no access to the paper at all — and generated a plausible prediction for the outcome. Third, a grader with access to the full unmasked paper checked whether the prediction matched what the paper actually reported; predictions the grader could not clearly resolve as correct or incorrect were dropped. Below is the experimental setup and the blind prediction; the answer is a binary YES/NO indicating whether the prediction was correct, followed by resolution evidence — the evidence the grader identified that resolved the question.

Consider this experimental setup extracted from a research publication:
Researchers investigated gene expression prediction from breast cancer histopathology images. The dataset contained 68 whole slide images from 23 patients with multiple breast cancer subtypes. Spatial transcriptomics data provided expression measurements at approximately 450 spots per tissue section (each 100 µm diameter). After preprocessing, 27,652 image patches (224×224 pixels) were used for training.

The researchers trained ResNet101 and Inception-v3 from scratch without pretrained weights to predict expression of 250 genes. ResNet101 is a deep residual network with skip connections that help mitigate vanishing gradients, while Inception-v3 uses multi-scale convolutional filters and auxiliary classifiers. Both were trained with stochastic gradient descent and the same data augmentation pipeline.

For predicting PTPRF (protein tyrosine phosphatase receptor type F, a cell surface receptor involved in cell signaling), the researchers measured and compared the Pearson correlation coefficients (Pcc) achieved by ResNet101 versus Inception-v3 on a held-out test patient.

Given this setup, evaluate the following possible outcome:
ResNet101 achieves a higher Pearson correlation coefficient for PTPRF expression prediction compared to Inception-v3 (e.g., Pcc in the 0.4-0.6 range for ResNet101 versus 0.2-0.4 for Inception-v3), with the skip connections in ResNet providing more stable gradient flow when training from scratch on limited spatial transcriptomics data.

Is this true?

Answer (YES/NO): NO